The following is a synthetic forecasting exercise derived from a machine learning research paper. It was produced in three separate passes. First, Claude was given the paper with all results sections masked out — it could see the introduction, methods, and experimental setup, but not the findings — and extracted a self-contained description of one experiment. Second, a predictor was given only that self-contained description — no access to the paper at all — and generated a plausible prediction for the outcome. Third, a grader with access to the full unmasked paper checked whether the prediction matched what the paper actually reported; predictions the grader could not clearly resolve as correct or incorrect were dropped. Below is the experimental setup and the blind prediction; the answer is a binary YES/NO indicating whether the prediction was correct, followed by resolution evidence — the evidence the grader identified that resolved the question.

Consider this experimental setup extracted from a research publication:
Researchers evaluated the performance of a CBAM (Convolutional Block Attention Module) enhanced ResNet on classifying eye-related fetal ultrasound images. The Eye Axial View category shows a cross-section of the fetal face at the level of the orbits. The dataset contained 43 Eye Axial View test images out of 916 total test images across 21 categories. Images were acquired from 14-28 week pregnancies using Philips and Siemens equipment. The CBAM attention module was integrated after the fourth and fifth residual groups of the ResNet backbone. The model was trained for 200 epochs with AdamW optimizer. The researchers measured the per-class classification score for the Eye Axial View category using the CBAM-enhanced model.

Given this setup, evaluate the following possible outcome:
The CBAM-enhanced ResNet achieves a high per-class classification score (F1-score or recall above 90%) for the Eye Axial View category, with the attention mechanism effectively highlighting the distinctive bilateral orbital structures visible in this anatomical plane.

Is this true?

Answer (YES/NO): YES